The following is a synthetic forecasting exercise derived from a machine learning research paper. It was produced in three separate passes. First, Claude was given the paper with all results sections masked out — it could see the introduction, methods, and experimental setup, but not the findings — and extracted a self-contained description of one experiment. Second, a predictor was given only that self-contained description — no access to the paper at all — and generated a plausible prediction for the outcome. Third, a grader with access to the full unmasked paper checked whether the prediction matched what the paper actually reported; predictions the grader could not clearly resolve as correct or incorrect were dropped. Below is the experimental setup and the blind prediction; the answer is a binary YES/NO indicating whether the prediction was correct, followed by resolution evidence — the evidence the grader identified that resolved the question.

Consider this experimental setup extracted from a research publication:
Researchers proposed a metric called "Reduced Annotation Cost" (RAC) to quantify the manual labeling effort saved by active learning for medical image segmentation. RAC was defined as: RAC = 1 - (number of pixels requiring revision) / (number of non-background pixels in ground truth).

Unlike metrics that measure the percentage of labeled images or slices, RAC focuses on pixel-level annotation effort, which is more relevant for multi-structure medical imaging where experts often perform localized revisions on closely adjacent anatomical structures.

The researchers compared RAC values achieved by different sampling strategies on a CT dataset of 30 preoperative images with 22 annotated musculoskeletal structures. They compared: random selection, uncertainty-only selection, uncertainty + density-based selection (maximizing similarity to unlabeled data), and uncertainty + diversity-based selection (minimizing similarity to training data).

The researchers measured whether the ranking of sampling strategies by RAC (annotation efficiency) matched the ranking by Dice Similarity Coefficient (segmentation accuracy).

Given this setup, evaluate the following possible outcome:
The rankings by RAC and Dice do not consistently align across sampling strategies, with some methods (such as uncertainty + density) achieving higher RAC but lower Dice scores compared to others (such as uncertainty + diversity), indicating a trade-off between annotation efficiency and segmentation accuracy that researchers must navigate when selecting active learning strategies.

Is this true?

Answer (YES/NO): NO